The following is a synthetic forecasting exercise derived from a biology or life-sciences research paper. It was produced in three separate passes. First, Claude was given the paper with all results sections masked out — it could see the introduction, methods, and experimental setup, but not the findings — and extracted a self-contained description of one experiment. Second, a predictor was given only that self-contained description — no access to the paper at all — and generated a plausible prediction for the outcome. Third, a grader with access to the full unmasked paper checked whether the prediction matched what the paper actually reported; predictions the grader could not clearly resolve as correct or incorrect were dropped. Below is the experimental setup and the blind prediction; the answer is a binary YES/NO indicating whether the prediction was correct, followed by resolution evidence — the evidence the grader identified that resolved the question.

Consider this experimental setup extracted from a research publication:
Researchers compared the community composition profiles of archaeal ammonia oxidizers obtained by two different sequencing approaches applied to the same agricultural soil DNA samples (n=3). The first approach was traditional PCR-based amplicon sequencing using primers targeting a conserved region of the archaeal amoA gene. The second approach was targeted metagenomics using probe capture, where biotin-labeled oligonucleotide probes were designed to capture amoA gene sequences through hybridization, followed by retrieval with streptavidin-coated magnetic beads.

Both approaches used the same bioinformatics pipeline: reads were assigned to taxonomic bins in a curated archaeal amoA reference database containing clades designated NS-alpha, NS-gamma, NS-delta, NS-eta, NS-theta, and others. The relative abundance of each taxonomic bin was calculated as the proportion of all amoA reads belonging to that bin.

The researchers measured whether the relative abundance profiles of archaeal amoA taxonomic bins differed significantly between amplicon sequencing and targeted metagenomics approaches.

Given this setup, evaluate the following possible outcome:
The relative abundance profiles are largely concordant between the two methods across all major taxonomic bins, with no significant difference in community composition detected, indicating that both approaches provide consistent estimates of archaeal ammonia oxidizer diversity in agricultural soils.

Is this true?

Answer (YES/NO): NO